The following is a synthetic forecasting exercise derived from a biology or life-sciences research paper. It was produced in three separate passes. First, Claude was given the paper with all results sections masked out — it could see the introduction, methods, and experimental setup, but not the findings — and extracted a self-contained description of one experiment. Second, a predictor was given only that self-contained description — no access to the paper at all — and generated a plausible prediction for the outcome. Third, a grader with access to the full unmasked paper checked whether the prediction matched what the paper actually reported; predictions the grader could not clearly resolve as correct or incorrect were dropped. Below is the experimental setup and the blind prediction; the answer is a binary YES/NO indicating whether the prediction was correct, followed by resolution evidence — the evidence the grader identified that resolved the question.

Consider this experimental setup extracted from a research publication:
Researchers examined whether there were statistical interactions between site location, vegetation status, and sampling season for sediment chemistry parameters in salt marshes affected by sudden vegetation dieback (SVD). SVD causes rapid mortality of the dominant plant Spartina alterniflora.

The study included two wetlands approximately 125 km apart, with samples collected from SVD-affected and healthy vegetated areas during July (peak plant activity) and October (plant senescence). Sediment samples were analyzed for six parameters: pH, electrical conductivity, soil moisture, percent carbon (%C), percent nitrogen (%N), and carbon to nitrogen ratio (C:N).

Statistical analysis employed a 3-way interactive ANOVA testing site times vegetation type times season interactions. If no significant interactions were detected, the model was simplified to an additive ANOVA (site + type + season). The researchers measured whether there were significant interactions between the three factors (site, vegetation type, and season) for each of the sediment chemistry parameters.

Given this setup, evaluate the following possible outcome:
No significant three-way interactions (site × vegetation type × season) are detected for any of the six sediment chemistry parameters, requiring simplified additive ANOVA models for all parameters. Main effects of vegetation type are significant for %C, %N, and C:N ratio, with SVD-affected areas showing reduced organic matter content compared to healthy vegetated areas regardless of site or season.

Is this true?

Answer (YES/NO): NO